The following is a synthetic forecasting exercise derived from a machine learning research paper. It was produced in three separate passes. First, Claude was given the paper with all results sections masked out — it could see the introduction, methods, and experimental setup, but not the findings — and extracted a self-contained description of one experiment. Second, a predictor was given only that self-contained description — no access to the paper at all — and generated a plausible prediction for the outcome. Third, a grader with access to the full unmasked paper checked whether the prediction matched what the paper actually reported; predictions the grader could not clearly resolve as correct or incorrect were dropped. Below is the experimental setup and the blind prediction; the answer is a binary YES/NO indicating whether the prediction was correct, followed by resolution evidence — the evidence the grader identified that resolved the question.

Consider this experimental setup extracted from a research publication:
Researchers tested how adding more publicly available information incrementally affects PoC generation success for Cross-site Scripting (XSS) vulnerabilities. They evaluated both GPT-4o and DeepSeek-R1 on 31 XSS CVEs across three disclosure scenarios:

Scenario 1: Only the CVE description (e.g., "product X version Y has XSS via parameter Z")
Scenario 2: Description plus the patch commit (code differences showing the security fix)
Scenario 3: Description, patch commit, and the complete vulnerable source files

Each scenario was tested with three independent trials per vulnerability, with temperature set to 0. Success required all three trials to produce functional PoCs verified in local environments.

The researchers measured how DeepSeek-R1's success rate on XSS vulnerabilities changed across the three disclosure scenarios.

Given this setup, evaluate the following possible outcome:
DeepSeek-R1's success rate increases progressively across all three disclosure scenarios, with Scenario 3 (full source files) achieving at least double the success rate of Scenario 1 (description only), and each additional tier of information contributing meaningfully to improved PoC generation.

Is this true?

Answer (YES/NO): YES